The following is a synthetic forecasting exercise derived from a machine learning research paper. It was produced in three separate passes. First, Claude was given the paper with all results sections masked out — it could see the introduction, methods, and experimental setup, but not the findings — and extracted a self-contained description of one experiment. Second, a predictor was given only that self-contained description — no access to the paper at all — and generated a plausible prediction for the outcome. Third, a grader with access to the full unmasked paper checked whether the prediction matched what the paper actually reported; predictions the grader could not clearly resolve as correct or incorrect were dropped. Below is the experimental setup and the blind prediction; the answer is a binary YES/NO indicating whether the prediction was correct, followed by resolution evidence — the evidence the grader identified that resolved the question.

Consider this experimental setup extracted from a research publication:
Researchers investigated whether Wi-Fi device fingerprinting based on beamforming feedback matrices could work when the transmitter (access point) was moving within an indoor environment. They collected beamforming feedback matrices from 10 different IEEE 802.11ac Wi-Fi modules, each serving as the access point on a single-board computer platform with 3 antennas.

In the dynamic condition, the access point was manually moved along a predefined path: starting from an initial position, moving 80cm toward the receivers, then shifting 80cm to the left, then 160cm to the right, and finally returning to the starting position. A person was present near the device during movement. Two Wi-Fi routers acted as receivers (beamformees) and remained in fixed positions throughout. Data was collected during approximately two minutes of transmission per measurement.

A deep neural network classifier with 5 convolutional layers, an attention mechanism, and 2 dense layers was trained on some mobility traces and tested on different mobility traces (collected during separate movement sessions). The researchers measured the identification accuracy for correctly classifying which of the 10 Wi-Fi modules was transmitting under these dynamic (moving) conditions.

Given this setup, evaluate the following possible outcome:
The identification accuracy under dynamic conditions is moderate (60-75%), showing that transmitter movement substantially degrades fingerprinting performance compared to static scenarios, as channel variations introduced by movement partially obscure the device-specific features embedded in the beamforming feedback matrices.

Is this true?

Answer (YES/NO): NO